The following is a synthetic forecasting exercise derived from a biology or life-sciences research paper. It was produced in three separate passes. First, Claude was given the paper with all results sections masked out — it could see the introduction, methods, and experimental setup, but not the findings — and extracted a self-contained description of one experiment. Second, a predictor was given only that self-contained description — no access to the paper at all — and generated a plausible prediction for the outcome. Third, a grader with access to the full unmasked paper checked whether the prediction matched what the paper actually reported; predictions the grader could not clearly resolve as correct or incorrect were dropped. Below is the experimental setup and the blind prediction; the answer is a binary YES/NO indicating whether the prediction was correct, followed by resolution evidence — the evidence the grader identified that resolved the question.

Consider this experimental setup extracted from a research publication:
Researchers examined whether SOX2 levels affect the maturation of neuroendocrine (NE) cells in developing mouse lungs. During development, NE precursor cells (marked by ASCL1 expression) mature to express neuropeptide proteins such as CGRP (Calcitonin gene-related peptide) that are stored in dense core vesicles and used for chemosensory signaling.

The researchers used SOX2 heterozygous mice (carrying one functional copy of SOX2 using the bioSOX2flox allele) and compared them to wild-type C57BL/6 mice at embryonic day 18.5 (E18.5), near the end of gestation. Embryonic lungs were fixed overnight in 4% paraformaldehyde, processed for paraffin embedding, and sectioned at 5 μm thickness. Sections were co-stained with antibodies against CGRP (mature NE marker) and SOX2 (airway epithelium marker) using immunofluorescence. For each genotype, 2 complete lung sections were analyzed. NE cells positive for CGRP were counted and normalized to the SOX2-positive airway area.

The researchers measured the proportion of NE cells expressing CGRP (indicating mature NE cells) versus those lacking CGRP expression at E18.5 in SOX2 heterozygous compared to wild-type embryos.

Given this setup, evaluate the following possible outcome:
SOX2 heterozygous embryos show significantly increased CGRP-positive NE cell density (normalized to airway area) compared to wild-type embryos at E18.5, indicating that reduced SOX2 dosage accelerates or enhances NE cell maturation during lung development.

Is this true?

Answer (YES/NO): NO